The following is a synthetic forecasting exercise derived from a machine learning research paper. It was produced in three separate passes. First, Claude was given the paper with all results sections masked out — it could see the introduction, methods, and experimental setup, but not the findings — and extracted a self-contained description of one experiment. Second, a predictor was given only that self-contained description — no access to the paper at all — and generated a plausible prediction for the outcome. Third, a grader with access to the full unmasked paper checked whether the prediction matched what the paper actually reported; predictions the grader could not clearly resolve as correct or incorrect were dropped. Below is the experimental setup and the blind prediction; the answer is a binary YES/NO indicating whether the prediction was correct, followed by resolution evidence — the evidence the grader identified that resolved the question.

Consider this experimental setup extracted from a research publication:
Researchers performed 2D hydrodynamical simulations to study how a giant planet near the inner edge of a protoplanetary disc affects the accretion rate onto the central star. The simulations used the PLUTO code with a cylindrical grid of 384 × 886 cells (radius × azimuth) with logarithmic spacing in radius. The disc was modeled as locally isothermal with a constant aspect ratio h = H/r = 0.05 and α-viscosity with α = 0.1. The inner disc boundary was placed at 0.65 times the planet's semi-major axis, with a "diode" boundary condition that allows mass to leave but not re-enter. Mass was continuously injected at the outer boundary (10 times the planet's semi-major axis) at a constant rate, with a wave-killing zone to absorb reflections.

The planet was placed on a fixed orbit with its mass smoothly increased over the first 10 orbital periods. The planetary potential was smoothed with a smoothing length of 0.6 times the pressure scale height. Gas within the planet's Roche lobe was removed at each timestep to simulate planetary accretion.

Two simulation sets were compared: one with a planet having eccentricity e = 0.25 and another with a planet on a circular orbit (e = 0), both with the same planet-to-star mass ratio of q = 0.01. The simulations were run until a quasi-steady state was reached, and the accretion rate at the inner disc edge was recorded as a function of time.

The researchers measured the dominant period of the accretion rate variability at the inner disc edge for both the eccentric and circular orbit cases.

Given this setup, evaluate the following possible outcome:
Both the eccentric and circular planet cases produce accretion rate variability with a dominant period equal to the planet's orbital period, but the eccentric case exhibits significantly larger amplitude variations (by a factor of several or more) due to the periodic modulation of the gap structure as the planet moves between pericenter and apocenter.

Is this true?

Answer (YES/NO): NO